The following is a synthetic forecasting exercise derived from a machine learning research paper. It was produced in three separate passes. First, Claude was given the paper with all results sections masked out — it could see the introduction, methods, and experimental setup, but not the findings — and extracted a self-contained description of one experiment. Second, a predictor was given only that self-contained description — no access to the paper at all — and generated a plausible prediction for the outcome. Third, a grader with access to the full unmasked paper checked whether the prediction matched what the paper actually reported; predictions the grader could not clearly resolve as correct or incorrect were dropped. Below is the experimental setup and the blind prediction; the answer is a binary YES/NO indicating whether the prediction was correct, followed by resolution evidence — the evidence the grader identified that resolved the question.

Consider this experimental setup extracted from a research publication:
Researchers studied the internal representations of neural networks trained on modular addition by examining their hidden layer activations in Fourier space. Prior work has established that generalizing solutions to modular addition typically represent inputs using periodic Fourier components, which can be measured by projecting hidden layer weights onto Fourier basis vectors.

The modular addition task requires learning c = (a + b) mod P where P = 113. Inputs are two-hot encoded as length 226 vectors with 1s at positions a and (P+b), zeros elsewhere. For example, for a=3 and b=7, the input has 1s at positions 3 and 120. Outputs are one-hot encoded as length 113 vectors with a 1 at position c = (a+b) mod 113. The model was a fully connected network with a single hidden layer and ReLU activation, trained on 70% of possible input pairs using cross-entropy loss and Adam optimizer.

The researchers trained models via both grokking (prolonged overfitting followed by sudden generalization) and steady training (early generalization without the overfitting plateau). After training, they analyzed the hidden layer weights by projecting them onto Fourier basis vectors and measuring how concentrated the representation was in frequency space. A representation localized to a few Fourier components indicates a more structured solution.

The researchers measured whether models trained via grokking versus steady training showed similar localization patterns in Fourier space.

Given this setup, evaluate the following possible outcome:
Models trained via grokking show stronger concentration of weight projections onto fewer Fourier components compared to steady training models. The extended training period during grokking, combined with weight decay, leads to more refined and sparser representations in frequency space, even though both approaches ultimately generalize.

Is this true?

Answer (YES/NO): NO